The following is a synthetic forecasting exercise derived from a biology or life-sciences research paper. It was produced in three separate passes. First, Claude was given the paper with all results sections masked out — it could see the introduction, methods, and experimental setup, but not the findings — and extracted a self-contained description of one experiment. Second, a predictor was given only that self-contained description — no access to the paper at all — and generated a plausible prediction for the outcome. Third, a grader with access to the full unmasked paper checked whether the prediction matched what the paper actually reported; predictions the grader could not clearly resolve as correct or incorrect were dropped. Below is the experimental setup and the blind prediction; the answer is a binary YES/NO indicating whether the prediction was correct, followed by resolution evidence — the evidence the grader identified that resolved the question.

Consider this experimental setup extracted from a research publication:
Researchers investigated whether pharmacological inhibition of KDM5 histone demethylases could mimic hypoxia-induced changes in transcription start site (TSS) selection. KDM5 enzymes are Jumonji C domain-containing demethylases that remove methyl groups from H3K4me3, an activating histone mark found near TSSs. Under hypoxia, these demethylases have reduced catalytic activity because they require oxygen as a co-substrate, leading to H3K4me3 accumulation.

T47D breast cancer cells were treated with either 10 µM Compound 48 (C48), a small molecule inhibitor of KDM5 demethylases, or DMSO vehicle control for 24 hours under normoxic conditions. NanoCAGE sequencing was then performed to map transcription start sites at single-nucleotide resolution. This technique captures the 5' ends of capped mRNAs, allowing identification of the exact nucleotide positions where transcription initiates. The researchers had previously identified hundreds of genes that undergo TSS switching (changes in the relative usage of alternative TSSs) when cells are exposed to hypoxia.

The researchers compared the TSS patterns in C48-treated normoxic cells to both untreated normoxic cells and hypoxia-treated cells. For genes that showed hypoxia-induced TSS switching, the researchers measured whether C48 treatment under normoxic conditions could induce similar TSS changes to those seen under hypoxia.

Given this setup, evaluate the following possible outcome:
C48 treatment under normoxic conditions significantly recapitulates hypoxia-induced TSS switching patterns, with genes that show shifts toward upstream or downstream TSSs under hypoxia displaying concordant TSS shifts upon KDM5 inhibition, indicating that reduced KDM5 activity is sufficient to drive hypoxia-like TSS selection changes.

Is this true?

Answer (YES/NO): YES